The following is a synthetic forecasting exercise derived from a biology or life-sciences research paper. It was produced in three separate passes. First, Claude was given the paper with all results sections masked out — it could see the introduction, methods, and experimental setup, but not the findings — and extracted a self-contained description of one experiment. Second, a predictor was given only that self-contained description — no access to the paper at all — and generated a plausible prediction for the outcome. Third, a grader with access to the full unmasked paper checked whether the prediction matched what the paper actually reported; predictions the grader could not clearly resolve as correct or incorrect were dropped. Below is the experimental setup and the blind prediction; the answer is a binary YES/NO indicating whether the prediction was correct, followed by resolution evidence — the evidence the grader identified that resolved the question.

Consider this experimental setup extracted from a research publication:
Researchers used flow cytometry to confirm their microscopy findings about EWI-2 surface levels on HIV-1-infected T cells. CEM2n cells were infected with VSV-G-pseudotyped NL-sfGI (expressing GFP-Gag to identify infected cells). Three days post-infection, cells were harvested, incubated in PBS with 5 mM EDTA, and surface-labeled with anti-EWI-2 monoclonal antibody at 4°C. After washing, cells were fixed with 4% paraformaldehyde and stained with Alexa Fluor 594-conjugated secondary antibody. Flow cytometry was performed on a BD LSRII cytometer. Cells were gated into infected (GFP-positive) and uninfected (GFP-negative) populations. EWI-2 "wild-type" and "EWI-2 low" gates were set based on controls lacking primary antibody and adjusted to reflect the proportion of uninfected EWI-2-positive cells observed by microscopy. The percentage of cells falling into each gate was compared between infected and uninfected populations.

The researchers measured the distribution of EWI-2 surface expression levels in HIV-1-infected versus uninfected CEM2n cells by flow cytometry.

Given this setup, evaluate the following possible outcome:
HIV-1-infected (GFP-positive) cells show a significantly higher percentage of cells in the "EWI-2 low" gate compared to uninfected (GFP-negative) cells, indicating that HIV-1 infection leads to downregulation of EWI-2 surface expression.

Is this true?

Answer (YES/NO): YES